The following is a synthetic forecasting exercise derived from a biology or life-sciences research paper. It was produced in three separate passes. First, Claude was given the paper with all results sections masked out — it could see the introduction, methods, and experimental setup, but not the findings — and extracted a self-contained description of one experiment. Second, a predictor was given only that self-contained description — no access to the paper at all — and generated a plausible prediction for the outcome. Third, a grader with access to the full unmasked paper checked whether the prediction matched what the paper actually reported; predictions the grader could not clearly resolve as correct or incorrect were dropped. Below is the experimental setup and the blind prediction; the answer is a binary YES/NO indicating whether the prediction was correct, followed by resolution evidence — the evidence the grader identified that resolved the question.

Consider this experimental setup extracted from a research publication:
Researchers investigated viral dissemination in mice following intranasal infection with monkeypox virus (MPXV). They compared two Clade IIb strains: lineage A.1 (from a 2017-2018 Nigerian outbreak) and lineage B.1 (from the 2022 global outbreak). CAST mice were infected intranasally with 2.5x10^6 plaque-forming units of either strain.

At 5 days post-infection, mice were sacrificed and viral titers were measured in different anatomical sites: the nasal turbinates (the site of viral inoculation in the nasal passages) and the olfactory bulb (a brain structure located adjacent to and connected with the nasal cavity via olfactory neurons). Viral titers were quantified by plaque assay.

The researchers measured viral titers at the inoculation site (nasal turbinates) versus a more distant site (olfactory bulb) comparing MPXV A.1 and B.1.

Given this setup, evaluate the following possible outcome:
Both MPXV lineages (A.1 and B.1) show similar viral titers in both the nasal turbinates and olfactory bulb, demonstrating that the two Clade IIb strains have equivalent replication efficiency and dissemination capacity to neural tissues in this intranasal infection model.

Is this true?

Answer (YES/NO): NO